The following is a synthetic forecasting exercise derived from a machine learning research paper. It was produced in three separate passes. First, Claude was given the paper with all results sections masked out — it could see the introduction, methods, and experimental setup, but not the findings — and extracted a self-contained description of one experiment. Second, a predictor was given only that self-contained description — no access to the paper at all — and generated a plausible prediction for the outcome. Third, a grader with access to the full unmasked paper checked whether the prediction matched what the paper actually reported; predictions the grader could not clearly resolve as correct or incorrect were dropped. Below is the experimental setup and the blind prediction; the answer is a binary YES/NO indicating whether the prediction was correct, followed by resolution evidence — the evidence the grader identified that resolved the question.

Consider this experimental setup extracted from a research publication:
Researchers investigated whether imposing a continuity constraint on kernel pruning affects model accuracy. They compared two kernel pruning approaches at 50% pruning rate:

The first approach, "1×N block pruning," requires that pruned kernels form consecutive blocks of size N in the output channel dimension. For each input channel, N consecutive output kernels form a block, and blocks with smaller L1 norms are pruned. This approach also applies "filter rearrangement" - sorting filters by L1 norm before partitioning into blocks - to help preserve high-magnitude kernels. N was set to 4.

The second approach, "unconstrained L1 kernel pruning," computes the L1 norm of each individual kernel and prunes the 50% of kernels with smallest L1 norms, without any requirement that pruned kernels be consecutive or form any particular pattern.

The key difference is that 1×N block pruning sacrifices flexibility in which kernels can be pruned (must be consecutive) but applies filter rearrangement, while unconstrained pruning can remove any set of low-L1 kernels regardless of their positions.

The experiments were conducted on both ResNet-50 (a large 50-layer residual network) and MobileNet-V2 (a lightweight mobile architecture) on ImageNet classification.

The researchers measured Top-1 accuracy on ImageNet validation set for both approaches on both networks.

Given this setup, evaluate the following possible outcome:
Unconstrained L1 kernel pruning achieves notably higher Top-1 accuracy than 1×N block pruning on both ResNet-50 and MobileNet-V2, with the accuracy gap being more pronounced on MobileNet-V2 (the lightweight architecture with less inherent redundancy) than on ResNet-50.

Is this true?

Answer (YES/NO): NO